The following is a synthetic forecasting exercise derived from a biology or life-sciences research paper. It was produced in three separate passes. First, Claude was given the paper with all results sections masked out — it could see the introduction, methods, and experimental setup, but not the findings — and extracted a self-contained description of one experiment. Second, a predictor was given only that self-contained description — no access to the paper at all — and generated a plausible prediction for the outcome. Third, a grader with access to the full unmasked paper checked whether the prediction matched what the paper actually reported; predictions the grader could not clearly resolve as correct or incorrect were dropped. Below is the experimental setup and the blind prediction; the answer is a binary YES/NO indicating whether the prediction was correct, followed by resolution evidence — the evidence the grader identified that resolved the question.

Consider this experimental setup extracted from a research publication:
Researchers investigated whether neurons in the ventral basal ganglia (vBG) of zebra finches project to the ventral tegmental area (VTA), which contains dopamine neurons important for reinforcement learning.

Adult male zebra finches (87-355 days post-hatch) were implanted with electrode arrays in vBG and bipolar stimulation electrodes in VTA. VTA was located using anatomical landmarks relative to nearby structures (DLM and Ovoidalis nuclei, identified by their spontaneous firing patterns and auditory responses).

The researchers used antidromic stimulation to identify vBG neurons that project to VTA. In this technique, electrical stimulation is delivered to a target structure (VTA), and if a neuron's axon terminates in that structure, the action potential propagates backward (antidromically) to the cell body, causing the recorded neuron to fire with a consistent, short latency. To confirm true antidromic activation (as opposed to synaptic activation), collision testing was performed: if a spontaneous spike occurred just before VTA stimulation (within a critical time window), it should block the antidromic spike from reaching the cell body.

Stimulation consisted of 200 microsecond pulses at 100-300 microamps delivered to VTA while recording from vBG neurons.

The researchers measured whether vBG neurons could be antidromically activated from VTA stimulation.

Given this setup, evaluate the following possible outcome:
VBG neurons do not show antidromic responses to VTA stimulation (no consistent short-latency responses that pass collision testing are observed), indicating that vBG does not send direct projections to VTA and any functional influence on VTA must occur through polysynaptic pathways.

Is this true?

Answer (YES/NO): NO